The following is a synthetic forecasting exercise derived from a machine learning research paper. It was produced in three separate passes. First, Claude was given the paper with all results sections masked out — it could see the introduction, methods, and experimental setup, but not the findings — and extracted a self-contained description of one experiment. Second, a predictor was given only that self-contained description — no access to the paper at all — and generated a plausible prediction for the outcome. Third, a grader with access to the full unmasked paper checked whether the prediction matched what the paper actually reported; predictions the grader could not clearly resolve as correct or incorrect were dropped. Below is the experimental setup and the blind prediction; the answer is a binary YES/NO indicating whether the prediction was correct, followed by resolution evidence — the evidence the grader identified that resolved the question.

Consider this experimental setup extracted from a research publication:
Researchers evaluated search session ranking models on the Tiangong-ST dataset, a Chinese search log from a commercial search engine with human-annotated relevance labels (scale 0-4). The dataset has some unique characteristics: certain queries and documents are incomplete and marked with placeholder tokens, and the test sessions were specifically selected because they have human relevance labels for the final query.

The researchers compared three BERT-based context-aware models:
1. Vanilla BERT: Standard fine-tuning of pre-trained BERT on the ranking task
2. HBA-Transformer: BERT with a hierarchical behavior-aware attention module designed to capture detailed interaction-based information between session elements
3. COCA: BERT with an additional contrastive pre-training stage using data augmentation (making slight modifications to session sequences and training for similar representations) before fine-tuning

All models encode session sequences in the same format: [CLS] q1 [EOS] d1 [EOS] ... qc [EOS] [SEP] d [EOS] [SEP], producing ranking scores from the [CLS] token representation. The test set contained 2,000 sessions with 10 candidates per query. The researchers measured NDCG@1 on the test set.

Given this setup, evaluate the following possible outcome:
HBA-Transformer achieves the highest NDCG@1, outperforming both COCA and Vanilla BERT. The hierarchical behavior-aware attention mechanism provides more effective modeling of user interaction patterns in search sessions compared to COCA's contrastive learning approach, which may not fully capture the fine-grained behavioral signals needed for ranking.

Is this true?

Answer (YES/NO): NO